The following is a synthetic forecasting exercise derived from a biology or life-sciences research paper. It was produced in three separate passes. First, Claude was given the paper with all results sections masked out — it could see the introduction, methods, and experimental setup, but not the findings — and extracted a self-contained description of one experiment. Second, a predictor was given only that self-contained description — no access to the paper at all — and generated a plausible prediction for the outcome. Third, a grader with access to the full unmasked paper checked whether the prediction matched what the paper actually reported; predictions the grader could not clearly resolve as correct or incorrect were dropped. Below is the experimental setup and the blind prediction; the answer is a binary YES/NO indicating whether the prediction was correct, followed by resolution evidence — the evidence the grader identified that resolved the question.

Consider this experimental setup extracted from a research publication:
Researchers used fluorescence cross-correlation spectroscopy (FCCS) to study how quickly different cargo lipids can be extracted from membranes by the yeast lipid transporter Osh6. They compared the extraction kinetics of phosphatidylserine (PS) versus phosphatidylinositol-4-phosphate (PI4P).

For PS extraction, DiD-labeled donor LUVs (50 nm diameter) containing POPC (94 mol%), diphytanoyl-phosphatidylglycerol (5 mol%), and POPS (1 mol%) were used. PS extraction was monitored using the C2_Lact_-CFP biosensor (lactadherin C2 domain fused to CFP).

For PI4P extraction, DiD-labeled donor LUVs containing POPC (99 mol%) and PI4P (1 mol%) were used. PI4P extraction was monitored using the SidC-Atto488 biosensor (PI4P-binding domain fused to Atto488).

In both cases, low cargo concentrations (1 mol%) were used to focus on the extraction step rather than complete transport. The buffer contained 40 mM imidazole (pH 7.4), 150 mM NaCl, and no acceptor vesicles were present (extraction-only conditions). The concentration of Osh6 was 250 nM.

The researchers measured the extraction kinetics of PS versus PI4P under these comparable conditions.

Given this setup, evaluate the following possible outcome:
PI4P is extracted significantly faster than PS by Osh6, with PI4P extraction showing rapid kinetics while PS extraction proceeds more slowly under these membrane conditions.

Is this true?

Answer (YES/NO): NO